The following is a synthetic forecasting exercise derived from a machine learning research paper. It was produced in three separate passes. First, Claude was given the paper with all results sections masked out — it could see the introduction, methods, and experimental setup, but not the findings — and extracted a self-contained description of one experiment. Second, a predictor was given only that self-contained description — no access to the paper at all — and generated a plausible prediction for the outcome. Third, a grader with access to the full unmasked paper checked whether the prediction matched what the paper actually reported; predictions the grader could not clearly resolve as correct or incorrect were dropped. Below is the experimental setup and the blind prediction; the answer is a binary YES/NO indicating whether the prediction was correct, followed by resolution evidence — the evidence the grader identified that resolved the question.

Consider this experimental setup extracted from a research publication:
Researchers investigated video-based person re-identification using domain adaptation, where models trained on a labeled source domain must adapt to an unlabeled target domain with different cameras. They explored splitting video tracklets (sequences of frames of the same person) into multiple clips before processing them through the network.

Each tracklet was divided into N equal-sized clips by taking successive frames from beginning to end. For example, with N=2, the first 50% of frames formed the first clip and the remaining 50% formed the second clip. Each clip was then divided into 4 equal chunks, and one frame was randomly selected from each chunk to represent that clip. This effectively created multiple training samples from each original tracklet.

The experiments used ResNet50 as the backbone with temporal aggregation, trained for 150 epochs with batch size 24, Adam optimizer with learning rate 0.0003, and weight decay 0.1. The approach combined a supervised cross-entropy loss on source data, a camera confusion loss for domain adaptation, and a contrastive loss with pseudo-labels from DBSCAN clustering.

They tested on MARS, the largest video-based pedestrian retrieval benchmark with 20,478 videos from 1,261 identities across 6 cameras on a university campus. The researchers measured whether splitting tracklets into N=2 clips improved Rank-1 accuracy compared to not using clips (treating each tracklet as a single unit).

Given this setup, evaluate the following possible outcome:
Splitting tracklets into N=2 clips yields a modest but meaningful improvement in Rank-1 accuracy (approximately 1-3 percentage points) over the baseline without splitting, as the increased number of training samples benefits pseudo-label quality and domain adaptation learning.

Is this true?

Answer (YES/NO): YES